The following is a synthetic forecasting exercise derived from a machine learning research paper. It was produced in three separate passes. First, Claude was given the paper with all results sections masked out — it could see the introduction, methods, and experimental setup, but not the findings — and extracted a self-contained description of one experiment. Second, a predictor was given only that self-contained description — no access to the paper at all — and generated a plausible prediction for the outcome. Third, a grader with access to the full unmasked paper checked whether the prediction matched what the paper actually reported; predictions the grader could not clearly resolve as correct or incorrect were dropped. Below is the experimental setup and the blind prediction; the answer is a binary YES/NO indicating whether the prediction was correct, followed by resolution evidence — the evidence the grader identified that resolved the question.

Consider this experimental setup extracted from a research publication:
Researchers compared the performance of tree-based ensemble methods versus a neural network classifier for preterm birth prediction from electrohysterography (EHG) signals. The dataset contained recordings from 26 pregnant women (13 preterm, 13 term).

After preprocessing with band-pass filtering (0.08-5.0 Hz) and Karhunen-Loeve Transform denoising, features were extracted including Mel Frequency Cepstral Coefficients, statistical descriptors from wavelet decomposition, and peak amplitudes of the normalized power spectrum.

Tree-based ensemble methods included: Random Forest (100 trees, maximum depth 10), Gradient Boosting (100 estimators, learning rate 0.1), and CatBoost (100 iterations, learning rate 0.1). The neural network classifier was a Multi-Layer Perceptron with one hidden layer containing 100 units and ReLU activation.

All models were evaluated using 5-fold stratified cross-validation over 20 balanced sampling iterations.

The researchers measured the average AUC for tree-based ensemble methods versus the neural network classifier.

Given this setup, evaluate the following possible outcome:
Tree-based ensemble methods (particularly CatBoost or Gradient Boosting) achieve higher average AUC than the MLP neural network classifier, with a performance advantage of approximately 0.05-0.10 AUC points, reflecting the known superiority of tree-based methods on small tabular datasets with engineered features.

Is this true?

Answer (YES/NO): NO